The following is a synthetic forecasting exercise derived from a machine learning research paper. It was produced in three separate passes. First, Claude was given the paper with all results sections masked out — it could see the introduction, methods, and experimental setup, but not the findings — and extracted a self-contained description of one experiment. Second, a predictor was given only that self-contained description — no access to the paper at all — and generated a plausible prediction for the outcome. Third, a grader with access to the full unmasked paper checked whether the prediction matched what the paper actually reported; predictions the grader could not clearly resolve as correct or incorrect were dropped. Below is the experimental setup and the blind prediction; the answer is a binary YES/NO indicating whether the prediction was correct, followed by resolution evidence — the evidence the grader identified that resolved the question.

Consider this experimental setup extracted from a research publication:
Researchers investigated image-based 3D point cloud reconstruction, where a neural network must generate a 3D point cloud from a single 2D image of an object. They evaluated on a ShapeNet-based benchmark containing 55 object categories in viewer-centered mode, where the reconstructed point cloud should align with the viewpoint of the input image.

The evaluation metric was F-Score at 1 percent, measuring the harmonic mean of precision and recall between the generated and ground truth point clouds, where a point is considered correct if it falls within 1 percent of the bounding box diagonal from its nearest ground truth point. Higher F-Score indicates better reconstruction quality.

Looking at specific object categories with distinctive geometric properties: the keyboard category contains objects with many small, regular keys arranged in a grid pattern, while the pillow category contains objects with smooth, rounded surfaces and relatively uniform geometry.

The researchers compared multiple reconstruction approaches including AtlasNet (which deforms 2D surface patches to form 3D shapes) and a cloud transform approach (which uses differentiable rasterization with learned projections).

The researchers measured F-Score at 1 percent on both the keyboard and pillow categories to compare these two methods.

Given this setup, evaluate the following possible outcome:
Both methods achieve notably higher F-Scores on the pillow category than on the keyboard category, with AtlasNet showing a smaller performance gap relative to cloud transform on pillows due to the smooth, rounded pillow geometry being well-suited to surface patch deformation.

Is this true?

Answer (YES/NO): NO